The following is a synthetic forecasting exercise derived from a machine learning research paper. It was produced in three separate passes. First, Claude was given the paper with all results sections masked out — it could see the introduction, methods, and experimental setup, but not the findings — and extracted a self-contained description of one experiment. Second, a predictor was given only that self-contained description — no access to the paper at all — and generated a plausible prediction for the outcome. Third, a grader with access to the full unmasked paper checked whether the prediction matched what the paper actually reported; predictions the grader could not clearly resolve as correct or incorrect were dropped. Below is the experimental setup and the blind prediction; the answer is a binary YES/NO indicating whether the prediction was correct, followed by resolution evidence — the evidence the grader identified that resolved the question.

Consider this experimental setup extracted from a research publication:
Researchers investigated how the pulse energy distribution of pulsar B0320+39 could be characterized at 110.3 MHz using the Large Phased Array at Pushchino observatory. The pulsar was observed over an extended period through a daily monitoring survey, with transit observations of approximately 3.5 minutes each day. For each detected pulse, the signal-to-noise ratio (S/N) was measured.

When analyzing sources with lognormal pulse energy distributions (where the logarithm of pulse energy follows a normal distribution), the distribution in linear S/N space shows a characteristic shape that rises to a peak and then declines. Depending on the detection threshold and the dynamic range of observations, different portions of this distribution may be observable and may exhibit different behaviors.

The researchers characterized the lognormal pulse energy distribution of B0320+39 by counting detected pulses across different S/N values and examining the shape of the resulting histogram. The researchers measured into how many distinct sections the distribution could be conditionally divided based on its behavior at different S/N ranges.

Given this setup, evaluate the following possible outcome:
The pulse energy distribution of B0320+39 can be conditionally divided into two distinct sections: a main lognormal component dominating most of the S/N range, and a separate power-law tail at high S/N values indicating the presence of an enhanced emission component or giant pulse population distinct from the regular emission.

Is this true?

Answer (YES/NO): NO